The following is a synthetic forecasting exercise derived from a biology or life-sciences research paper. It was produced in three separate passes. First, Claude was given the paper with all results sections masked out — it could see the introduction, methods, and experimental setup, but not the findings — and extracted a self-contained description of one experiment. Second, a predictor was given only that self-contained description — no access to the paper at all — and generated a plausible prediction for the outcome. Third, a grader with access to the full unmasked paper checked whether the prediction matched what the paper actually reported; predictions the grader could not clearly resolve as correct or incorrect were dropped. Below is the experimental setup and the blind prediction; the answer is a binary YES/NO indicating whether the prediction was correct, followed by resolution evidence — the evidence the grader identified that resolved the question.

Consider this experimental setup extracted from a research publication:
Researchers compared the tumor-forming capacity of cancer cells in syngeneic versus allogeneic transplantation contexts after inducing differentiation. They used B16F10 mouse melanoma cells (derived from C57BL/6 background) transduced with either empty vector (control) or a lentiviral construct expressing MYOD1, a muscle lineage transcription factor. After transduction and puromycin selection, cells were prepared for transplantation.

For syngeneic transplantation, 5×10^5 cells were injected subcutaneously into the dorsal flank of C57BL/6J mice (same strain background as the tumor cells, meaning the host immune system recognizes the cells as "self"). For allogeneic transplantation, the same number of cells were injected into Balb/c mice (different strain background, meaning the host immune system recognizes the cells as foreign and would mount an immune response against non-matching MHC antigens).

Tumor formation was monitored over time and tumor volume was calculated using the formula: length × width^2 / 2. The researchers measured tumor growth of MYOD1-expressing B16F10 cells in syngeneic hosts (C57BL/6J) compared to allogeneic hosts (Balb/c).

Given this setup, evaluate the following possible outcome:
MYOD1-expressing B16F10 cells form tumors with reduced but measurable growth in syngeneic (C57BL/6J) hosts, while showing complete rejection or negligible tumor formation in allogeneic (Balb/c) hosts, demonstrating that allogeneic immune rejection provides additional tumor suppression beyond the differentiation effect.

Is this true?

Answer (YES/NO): NO